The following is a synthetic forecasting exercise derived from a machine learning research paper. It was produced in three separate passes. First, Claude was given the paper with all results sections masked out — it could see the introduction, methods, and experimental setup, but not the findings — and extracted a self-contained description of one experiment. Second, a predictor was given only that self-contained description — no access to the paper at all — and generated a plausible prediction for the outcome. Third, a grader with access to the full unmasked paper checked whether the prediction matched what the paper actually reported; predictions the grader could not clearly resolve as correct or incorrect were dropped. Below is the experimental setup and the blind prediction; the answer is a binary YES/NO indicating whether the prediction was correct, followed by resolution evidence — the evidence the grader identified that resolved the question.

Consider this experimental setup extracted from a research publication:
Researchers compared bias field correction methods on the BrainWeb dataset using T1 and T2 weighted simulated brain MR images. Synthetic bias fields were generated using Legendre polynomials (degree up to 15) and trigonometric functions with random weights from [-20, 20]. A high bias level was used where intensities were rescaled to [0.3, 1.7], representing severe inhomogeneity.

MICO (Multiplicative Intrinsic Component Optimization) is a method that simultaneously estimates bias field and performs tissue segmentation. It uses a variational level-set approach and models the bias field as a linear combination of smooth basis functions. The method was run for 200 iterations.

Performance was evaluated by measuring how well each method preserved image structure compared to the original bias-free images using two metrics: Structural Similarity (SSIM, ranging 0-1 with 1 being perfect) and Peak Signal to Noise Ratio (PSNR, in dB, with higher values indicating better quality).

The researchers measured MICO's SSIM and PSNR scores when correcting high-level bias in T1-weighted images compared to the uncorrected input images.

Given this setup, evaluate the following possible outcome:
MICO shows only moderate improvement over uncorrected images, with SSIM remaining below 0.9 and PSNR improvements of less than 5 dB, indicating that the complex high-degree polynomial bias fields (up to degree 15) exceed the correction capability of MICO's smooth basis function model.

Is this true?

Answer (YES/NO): NO